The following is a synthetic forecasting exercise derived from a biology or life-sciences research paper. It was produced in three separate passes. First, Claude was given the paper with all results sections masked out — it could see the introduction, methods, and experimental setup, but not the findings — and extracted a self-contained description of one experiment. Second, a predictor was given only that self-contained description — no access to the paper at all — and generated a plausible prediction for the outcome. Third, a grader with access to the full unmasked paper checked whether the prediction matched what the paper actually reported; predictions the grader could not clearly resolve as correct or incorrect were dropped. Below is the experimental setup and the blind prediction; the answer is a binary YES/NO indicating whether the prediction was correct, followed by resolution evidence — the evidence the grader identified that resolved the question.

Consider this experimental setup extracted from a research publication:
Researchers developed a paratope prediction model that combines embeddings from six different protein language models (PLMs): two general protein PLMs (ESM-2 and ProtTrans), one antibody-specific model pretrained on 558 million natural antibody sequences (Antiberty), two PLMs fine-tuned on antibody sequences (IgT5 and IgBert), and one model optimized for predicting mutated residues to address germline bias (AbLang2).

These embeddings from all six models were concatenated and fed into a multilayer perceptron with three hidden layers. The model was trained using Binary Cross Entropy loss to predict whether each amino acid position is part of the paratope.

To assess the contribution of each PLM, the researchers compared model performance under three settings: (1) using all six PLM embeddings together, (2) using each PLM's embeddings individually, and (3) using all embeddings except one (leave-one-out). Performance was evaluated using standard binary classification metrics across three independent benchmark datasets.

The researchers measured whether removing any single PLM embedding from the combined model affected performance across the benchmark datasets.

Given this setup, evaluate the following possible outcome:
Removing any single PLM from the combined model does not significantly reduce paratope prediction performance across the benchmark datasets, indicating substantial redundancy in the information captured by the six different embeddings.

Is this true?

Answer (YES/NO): NO